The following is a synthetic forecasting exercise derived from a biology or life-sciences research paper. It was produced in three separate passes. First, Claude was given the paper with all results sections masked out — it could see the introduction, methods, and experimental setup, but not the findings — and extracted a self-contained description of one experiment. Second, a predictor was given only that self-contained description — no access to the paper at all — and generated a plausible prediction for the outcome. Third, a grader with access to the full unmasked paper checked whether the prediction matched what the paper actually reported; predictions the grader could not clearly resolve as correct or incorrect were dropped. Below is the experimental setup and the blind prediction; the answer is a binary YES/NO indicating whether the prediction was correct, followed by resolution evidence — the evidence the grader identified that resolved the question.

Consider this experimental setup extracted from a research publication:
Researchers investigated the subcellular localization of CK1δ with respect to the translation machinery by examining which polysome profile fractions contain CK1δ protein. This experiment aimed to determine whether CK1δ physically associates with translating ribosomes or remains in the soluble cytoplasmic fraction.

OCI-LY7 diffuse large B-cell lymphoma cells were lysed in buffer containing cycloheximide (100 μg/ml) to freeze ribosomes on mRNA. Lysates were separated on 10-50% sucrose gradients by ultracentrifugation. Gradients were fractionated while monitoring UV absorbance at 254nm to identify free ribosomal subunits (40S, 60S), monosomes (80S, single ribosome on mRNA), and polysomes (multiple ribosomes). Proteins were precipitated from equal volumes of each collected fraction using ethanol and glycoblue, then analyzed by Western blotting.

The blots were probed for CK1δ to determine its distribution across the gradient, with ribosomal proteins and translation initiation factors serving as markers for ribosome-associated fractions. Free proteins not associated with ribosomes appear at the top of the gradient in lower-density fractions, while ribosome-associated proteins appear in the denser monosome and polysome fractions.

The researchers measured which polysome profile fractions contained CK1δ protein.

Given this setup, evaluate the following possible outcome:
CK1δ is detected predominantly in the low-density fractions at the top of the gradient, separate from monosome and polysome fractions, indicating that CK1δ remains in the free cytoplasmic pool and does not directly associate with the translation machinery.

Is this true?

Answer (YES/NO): NO